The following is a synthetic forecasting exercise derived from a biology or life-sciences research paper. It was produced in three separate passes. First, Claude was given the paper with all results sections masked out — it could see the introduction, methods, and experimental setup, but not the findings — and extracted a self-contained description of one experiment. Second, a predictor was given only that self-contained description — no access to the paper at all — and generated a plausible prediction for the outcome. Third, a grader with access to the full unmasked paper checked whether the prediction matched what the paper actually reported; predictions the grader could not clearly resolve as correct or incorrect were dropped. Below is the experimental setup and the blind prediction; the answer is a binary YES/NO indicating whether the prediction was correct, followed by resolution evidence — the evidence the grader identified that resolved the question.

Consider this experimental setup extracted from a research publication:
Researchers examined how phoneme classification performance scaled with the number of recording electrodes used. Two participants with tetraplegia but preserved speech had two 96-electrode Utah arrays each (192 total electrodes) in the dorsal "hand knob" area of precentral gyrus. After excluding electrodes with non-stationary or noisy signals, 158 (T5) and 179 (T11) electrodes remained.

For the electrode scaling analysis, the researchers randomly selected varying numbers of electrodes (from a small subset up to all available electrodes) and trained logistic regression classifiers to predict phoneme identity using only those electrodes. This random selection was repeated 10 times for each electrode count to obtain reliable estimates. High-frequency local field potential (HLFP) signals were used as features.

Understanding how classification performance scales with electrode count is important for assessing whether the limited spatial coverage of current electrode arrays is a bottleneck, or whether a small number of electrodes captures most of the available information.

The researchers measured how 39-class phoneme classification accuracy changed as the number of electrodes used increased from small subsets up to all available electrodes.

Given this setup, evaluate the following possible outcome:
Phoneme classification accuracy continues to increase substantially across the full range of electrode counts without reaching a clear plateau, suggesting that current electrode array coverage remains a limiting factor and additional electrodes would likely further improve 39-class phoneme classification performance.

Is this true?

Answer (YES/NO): YES